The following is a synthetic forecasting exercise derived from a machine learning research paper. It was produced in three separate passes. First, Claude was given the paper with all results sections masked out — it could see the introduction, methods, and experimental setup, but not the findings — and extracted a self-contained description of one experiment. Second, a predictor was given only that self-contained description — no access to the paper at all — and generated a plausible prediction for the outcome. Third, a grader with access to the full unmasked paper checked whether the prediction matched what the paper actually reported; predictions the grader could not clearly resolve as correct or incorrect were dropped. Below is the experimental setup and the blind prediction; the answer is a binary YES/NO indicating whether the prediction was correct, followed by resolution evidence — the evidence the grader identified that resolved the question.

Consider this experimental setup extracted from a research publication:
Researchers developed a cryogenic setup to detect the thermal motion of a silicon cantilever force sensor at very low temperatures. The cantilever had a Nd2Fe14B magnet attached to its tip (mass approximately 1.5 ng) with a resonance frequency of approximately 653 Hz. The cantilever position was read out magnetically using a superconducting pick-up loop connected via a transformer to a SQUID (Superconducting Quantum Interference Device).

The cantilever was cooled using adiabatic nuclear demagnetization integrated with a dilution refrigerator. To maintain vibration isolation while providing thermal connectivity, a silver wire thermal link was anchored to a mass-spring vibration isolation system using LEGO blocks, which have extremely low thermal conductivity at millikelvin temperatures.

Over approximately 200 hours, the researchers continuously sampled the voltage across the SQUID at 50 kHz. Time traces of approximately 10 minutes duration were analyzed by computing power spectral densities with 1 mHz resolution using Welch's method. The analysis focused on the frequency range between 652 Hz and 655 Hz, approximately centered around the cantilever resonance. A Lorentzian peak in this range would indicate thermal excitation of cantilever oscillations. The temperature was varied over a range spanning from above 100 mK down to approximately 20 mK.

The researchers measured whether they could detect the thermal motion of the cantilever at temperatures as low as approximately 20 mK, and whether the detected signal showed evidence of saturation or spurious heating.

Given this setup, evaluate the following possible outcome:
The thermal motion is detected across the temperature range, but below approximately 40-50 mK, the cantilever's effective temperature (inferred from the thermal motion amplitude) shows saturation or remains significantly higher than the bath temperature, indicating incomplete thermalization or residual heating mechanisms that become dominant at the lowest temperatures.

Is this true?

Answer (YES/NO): NO